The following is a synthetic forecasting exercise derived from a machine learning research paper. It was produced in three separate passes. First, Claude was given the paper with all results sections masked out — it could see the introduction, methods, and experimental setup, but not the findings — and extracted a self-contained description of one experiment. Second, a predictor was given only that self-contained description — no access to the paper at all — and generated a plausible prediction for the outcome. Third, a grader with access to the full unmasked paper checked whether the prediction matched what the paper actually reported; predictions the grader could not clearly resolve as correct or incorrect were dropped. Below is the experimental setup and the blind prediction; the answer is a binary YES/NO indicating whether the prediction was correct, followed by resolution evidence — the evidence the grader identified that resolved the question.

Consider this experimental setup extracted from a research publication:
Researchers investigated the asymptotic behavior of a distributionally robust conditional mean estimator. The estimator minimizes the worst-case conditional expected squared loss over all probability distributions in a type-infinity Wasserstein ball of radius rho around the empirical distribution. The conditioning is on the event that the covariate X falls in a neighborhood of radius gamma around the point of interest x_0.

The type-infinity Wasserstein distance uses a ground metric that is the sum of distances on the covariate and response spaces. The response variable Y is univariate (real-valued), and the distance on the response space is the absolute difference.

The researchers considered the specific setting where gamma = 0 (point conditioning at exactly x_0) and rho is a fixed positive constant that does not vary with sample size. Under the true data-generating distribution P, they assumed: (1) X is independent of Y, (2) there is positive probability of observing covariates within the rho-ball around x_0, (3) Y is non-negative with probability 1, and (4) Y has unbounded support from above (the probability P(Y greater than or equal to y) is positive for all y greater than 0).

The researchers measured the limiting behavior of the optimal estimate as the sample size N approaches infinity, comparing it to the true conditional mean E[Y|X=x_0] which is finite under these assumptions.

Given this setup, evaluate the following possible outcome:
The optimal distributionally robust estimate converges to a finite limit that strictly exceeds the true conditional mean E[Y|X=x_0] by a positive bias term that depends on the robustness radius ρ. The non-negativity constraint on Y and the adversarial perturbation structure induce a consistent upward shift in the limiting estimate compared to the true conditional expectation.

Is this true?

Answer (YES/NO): NO